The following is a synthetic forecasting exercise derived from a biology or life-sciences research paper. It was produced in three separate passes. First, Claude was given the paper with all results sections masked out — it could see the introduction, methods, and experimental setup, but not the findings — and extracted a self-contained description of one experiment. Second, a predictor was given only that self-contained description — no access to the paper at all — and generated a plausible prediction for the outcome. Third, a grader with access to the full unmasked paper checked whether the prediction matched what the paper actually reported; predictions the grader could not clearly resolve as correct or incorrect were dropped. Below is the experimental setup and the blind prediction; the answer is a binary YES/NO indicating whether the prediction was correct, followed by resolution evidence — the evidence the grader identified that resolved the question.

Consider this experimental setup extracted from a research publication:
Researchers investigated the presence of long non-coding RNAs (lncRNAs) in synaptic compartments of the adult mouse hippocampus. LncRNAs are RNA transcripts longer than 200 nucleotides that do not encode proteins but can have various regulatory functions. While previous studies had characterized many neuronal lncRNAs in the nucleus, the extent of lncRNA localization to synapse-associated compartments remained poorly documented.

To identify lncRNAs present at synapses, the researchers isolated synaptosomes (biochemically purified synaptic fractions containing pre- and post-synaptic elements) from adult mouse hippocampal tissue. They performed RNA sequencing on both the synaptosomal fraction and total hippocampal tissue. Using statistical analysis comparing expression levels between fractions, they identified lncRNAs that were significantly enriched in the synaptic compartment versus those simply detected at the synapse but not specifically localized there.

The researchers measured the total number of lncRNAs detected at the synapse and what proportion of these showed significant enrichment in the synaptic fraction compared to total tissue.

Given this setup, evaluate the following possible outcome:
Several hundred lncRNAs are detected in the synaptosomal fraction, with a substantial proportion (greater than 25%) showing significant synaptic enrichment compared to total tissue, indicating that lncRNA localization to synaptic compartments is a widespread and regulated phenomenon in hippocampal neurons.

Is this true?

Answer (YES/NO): NO